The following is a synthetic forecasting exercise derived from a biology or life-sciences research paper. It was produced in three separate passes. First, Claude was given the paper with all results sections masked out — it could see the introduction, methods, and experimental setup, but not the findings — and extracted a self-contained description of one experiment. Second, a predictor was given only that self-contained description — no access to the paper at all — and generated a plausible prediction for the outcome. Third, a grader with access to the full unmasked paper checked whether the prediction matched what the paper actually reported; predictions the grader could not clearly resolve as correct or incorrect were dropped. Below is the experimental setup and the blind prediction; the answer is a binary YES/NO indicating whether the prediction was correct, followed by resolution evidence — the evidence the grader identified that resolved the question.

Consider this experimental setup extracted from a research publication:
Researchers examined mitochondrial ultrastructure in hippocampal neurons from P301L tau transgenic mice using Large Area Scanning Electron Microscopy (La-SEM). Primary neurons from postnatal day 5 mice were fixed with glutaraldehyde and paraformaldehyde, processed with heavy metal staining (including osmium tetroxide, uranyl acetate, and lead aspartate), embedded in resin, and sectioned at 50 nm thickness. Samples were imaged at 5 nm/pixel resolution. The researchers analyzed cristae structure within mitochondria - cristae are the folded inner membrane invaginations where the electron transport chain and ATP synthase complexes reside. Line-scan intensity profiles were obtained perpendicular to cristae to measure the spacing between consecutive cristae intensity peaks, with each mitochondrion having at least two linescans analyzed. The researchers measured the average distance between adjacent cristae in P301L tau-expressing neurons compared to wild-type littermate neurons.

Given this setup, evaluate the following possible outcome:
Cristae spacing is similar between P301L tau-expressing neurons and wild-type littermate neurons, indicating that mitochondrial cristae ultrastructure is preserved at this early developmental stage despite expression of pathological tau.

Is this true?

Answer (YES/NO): NO